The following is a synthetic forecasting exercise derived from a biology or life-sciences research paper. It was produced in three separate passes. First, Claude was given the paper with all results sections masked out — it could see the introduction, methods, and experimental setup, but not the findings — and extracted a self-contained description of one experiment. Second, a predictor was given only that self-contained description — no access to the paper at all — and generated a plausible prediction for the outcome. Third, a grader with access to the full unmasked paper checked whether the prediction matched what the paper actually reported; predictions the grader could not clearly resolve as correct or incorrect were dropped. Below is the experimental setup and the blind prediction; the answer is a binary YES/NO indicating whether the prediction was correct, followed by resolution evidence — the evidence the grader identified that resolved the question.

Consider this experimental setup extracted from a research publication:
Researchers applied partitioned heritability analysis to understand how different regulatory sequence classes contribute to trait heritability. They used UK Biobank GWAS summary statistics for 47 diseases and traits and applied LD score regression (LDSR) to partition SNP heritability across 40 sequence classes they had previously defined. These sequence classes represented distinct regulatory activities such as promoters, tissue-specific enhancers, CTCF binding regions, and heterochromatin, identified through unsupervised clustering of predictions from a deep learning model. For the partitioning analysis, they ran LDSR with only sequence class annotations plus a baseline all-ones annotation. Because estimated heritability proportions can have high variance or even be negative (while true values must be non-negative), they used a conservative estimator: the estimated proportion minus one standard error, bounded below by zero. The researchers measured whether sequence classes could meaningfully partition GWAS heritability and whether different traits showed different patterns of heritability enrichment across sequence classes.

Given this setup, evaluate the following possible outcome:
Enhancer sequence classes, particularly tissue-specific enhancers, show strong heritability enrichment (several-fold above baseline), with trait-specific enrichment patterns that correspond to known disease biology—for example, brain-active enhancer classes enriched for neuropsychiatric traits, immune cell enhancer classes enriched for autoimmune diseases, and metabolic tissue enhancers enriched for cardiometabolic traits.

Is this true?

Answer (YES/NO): YES